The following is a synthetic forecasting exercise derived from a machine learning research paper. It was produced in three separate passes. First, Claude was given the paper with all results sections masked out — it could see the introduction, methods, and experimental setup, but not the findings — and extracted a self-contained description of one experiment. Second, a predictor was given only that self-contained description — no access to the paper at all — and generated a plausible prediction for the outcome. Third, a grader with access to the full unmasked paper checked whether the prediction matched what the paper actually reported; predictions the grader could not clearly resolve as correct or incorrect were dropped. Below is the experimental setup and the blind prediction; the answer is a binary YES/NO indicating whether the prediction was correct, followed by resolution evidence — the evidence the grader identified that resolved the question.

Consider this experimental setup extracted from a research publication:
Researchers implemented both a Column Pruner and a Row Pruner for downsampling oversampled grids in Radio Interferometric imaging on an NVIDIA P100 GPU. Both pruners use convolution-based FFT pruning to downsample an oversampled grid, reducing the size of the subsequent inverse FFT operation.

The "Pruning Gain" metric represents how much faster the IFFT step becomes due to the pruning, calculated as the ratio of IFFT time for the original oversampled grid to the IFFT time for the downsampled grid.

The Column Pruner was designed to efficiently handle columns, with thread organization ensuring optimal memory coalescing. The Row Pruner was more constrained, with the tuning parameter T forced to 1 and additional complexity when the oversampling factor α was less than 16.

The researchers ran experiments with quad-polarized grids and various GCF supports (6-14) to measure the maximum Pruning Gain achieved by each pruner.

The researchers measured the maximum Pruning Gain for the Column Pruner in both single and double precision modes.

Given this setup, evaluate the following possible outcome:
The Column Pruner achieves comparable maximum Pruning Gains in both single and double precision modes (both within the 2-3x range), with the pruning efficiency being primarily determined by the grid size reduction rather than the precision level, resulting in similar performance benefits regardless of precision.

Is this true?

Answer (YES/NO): NO